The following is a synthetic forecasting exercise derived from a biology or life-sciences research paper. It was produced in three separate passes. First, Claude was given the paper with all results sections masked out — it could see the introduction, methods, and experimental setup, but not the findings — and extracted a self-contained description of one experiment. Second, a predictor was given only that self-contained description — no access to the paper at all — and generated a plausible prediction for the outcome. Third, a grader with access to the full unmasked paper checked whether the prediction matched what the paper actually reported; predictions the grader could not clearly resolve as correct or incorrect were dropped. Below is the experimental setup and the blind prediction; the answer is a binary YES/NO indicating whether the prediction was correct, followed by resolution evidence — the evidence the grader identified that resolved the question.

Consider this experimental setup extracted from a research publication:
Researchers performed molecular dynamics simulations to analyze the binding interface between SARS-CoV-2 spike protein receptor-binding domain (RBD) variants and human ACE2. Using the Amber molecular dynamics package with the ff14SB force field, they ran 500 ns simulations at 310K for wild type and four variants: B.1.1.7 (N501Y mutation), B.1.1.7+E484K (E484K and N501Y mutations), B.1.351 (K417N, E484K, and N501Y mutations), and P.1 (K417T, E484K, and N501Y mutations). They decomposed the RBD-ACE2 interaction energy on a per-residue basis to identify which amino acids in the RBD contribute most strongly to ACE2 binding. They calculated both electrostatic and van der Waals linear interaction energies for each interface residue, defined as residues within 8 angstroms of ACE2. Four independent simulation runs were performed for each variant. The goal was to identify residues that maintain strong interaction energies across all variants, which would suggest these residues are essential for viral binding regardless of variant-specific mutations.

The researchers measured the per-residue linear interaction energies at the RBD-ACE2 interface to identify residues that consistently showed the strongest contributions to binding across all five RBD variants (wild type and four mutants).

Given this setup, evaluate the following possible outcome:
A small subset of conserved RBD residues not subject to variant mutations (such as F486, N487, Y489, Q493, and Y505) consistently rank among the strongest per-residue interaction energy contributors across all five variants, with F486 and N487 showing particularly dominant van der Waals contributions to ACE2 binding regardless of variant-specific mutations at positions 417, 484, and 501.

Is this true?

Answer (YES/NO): NO